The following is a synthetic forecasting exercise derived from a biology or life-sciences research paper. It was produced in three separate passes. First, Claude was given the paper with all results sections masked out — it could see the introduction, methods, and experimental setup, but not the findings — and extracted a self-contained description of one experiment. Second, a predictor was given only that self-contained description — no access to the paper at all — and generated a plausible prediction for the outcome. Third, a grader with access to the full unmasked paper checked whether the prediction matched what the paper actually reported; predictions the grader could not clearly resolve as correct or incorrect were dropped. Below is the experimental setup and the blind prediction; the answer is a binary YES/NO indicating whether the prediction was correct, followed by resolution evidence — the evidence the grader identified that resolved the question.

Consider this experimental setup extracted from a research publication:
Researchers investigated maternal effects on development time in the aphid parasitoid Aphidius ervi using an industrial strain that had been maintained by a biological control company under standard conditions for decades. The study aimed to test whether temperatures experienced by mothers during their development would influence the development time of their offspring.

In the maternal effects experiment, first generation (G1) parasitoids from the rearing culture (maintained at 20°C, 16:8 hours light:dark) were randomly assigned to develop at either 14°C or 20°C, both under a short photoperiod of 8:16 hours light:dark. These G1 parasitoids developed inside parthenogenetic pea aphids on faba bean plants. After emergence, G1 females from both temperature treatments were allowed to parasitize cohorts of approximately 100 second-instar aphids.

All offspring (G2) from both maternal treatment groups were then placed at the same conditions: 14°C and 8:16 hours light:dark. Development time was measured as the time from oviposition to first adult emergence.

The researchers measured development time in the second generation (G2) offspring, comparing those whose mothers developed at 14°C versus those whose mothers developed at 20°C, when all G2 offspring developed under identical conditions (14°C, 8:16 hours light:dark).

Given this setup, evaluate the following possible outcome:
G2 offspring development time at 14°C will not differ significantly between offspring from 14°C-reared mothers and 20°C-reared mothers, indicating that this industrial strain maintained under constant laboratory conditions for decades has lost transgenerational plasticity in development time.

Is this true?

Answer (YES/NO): NO